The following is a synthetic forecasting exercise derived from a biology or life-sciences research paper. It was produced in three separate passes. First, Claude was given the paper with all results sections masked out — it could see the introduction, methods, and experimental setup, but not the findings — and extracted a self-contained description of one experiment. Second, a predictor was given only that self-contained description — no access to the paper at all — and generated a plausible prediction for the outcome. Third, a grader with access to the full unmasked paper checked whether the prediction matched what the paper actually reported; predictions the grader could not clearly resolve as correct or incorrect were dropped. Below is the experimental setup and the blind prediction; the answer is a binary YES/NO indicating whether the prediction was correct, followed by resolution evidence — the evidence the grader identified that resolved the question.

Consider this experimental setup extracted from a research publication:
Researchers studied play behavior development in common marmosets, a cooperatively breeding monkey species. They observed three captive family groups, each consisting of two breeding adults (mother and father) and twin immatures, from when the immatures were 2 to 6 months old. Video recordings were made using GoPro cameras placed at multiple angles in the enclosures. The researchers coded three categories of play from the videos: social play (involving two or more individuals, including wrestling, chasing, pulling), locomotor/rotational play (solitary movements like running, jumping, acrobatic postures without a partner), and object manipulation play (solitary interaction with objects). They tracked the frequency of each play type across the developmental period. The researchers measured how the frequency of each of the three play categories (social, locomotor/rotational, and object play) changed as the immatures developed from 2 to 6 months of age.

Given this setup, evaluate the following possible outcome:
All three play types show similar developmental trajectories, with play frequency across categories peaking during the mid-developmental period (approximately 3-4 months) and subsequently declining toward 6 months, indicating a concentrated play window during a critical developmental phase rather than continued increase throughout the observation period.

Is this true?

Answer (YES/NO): NO